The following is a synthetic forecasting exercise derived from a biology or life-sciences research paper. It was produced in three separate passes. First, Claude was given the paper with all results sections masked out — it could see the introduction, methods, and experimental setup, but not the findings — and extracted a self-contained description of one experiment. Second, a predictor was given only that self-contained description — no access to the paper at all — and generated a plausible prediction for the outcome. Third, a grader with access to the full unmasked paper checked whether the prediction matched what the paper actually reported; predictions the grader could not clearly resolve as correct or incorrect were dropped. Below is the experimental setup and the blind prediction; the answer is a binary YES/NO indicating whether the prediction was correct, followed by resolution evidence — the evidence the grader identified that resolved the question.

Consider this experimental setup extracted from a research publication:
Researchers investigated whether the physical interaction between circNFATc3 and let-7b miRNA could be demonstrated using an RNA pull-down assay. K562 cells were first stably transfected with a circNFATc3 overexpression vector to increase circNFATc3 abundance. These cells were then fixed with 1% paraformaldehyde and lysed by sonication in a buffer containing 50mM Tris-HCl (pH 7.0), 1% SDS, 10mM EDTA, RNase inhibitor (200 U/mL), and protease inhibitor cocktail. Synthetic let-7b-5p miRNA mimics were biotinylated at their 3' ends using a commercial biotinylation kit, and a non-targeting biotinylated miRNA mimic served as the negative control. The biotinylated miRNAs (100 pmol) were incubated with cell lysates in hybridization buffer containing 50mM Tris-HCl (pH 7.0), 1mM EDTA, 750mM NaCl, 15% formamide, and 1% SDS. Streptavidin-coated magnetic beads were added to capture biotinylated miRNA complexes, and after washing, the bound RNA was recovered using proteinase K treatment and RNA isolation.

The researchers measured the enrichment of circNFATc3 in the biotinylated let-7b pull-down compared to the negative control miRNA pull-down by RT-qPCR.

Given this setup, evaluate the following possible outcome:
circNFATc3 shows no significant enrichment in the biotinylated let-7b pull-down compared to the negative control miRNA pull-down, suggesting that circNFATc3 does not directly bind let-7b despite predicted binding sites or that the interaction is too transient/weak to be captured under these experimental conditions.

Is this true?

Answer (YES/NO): NO